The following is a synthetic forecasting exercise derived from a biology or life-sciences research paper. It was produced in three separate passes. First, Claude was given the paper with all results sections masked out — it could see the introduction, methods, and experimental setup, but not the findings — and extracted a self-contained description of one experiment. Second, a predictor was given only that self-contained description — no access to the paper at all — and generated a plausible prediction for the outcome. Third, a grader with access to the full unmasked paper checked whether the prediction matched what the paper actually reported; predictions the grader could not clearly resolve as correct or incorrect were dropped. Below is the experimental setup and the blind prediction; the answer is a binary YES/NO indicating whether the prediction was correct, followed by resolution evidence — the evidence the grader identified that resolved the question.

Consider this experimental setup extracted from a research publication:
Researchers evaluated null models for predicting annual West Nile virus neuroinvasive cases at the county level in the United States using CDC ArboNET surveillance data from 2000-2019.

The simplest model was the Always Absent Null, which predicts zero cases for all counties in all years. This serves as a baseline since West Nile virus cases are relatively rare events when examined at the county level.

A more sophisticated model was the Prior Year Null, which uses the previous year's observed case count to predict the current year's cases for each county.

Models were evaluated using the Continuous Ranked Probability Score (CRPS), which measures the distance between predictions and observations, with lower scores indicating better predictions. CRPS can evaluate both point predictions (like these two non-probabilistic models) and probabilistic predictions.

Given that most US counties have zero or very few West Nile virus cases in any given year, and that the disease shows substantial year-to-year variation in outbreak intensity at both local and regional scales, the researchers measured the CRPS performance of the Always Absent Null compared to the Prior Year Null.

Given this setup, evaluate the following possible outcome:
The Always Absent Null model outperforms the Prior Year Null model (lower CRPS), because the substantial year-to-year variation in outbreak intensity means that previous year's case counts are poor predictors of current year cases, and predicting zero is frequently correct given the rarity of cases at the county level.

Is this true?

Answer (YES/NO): YES